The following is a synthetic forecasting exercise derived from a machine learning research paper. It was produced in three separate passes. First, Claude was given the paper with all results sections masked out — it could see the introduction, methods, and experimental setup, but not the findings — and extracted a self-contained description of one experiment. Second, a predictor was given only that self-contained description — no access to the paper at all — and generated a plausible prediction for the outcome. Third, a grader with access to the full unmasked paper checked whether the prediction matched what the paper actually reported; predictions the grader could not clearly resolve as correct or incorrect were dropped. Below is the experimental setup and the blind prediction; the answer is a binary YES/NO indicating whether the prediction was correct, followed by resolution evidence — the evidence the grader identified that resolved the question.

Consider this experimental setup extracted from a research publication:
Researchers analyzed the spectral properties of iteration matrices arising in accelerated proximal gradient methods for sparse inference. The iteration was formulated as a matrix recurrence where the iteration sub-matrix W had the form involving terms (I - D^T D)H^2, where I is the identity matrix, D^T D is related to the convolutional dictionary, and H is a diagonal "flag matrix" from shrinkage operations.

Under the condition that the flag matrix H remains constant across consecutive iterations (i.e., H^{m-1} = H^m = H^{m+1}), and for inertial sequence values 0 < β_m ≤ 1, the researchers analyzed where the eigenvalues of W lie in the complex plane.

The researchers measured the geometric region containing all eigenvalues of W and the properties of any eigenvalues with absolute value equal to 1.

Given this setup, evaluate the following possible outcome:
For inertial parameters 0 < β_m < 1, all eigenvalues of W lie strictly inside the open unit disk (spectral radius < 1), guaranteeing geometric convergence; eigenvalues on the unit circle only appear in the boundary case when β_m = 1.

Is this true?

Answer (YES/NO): NO